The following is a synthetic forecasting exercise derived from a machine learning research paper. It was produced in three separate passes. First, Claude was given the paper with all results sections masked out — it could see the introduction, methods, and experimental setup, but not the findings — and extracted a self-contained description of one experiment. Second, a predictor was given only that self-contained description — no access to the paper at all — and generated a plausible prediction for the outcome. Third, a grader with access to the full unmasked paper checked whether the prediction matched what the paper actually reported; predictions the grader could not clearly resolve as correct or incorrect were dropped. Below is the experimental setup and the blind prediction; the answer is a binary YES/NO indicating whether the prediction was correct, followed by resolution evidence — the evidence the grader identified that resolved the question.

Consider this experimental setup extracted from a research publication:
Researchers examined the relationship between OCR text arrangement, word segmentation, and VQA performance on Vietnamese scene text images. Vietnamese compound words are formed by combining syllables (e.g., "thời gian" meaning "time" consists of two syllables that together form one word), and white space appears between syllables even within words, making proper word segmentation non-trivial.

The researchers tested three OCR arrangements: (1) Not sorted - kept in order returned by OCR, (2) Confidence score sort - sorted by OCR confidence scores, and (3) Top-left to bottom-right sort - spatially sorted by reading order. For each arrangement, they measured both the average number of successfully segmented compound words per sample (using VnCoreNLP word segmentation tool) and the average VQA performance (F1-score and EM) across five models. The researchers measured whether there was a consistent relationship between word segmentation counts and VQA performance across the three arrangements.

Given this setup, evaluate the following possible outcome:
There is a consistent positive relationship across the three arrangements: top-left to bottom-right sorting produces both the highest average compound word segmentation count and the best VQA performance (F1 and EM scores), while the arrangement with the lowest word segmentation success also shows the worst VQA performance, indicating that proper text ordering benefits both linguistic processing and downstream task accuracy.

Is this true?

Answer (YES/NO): NO